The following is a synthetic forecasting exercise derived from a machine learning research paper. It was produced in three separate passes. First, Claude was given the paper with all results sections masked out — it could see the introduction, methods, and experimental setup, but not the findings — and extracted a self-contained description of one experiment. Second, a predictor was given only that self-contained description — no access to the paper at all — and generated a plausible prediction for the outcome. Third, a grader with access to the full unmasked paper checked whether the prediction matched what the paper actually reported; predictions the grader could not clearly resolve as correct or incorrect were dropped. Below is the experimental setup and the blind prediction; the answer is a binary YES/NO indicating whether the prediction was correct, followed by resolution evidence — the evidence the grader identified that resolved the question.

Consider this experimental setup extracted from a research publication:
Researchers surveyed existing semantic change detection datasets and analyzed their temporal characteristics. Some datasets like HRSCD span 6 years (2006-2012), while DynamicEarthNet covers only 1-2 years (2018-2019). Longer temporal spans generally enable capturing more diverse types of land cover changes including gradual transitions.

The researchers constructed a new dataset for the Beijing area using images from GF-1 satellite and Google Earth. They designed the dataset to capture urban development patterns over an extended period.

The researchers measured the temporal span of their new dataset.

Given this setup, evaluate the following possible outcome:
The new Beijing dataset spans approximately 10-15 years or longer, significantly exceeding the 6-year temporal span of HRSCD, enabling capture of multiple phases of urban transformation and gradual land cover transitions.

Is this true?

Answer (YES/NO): NO